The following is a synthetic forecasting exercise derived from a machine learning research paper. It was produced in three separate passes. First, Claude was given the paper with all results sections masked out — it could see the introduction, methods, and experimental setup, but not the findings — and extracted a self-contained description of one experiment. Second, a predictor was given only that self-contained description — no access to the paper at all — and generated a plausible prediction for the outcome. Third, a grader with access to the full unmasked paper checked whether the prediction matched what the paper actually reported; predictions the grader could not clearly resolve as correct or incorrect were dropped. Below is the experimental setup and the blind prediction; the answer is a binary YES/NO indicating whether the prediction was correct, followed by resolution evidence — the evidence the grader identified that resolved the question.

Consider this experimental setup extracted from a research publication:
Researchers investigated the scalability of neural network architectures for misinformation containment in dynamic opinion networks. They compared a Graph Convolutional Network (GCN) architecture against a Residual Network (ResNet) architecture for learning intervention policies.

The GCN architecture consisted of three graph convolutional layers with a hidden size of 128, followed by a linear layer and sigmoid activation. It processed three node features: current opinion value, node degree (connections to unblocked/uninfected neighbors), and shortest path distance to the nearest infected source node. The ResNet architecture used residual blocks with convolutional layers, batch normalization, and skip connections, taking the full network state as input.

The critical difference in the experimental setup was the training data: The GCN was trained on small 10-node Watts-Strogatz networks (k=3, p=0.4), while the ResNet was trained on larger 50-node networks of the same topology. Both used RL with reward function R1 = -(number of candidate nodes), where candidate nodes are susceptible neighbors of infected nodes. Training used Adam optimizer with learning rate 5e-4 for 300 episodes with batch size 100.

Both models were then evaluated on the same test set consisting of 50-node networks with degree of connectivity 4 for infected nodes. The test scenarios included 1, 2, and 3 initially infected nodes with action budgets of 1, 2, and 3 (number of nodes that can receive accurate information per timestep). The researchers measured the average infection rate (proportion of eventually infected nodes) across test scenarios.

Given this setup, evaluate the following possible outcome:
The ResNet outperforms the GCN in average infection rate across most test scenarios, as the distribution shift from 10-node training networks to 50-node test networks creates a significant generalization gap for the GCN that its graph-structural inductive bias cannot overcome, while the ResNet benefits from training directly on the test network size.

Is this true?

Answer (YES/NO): NO